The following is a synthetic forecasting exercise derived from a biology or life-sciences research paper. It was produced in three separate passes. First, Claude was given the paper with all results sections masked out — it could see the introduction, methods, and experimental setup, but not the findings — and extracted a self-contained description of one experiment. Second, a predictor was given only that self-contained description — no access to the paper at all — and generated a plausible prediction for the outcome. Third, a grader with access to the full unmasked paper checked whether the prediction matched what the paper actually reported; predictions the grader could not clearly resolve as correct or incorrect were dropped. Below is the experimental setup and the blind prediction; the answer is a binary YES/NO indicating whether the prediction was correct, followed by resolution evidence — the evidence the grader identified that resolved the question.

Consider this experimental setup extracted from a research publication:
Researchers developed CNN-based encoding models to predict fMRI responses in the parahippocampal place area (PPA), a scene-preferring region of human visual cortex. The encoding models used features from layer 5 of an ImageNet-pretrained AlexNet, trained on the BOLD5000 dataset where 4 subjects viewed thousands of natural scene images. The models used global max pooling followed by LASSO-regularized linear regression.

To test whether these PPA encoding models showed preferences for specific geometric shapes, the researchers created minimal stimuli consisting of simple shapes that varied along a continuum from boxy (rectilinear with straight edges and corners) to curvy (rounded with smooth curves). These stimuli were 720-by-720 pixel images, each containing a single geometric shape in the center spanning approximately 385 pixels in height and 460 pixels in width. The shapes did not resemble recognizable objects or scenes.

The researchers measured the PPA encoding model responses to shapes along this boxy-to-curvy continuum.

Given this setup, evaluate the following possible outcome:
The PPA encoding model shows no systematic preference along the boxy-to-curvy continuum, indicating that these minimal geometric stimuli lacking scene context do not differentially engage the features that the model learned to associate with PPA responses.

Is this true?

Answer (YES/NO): NO